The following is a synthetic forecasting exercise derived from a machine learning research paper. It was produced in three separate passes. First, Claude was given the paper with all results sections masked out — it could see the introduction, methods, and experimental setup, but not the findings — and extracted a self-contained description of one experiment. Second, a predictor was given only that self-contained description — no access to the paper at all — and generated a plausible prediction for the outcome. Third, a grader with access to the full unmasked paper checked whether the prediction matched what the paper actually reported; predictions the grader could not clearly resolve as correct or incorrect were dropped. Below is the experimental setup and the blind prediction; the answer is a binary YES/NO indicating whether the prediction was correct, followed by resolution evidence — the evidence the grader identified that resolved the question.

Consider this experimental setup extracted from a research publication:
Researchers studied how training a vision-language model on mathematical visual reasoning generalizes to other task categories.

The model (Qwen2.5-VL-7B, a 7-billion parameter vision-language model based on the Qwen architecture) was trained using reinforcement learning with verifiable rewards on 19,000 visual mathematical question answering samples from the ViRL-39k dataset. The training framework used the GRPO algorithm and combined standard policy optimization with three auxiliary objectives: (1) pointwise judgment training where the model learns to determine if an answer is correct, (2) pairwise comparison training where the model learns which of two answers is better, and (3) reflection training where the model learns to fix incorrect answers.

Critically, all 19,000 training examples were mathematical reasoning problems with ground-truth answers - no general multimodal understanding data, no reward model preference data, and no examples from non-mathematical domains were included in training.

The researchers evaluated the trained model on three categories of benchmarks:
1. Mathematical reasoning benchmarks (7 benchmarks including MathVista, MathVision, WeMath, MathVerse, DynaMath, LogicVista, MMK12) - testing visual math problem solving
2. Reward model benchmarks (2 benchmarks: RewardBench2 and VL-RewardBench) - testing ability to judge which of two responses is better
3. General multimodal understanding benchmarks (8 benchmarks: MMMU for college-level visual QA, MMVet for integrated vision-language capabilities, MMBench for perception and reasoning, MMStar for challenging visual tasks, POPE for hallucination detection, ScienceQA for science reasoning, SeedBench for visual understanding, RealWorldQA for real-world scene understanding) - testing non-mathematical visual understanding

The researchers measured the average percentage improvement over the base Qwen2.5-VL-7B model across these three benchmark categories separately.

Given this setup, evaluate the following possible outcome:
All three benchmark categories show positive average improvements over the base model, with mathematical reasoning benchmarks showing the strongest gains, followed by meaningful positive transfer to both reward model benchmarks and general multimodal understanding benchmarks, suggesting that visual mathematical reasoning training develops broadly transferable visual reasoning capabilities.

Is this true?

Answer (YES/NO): NO